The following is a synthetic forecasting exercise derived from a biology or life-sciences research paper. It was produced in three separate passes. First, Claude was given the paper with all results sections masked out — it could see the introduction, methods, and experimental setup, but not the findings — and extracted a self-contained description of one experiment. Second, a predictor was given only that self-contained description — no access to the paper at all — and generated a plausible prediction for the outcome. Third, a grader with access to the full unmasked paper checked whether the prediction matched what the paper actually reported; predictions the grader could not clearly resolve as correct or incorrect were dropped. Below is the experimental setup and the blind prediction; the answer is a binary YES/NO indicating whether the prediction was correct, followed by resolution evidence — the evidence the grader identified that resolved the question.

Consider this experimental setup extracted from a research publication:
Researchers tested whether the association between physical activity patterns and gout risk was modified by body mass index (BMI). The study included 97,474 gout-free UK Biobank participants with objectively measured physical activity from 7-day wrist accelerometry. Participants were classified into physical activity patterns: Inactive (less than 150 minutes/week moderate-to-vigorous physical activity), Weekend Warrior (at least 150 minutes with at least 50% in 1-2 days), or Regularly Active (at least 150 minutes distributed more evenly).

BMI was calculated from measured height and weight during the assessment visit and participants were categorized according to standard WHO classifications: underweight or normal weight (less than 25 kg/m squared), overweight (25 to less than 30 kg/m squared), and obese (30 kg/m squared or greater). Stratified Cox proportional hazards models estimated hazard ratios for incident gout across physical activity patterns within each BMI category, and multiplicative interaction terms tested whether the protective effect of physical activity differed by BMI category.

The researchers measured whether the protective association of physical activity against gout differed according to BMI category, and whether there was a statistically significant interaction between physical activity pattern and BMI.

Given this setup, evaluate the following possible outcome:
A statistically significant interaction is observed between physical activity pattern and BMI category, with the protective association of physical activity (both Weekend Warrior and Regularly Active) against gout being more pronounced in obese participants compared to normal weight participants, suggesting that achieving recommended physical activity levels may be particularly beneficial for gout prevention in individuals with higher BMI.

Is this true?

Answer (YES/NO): NO